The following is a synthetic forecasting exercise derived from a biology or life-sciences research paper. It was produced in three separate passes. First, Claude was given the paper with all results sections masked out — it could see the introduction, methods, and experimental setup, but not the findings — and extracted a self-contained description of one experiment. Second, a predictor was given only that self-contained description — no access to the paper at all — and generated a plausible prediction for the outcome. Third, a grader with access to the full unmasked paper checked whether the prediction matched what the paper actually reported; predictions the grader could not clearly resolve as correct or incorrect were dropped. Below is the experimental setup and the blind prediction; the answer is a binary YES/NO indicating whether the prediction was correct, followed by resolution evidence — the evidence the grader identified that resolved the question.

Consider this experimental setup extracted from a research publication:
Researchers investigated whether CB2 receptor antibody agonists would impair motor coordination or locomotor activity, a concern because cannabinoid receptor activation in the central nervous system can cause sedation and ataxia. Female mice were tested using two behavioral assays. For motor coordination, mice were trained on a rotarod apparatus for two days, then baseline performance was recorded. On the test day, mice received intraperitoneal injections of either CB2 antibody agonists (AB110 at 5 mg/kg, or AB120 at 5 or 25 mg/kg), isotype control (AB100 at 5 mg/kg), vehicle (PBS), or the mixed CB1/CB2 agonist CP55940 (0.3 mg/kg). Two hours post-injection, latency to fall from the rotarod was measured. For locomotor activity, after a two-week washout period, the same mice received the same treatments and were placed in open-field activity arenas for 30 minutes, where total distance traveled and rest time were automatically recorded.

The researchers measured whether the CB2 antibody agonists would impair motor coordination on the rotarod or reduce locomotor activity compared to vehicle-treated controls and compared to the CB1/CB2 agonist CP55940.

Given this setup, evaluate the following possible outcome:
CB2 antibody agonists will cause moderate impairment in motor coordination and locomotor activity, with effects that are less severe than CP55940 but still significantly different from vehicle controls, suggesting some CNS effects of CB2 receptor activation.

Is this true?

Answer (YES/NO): NO